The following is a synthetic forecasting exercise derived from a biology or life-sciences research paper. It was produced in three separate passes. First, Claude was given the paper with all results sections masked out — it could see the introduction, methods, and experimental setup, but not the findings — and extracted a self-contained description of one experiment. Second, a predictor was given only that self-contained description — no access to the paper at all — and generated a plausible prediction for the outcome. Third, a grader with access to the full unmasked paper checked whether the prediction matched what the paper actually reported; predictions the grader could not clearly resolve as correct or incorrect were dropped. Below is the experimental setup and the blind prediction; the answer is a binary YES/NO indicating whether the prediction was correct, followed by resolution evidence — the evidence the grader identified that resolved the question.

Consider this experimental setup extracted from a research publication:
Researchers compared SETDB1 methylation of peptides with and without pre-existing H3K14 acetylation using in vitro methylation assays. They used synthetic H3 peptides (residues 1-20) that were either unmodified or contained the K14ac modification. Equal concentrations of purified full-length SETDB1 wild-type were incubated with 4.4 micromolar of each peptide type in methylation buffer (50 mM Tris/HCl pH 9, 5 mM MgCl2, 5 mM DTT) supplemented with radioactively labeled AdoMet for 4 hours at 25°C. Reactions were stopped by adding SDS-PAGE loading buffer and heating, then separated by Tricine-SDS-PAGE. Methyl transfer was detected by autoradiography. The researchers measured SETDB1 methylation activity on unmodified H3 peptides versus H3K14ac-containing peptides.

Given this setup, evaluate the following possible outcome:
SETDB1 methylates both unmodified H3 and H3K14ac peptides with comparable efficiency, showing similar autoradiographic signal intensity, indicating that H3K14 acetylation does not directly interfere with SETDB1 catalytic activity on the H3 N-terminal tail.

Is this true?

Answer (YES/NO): NO